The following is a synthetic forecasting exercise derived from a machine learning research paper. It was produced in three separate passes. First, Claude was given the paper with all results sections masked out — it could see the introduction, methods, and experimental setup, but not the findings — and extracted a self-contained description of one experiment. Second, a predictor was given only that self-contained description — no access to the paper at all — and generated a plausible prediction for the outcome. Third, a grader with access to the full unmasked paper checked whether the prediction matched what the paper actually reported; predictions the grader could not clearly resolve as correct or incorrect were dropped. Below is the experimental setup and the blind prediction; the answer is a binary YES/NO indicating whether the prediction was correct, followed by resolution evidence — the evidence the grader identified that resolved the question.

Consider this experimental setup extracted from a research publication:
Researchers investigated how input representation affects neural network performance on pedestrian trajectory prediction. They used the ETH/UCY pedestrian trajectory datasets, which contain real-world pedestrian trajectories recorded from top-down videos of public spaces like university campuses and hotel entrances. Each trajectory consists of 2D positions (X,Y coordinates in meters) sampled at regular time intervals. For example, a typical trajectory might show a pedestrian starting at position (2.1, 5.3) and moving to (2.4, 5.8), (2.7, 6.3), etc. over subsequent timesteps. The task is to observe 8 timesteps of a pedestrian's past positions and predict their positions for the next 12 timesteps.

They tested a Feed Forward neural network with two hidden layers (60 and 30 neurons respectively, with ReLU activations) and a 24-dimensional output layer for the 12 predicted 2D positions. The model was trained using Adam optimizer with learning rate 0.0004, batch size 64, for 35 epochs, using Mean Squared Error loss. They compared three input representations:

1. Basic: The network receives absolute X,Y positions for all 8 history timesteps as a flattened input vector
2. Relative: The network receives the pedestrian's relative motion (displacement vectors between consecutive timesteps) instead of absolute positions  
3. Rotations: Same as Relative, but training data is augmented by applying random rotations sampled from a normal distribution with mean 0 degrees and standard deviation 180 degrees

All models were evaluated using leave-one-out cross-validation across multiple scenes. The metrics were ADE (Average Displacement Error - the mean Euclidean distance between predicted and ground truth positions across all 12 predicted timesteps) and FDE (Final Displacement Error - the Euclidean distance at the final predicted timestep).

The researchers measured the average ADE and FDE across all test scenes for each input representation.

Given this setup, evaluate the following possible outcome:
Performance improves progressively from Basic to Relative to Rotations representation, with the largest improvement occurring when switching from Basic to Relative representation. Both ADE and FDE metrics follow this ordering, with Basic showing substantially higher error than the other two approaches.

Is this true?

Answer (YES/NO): YES